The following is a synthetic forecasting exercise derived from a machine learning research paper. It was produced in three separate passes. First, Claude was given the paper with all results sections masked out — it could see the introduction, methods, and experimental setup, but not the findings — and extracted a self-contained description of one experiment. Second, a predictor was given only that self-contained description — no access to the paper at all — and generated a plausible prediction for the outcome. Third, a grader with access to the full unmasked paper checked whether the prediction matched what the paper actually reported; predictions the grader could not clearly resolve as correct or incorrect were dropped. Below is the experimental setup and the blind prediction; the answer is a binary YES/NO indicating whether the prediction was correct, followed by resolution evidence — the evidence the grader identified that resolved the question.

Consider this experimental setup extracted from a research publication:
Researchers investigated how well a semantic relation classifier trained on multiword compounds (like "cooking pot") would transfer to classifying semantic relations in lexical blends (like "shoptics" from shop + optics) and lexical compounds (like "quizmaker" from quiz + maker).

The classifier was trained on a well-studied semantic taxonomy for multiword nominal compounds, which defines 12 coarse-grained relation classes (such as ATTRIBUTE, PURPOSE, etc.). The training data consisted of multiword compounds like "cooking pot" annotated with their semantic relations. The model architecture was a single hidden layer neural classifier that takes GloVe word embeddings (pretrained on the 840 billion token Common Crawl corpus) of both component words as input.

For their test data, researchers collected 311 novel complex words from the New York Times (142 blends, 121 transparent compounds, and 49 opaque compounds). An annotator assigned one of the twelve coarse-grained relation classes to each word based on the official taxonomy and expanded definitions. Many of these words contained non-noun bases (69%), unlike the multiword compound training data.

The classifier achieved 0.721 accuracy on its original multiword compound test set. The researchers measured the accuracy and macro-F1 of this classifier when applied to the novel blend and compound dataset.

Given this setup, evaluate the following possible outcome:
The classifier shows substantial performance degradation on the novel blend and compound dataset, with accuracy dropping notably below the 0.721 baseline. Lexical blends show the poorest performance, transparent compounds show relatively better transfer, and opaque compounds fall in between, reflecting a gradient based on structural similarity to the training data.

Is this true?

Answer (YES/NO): NO